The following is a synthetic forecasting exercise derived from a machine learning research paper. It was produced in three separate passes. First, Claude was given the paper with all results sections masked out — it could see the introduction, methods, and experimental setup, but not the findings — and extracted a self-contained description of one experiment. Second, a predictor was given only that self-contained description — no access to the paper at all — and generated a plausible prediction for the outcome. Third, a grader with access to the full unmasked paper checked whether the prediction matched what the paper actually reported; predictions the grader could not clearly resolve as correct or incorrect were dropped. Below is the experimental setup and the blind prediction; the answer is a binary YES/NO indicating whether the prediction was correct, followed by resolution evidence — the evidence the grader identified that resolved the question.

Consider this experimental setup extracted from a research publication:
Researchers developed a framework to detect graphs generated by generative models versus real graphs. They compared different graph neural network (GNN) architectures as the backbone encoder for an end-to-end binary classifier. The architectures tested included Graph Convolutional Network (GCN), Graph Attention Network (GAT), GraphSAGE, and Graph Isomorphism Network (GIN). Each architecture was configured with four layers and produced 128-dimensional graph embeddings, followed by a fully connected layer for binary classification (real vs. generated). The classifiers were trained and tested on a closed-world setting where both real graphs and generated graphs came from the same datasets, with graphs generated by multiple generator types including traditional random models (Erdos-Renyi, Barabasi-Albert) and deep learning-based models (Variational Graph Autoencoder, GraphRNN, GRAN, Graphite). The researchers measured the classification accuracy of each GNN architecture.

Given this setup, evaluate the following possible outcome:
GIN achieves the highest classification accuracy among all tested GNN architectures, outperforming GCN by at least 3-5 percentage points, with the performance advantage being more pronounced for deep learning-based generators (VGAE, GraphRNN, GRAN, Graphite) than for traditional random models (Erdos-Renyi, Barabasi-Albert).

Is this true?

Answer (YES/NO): NO